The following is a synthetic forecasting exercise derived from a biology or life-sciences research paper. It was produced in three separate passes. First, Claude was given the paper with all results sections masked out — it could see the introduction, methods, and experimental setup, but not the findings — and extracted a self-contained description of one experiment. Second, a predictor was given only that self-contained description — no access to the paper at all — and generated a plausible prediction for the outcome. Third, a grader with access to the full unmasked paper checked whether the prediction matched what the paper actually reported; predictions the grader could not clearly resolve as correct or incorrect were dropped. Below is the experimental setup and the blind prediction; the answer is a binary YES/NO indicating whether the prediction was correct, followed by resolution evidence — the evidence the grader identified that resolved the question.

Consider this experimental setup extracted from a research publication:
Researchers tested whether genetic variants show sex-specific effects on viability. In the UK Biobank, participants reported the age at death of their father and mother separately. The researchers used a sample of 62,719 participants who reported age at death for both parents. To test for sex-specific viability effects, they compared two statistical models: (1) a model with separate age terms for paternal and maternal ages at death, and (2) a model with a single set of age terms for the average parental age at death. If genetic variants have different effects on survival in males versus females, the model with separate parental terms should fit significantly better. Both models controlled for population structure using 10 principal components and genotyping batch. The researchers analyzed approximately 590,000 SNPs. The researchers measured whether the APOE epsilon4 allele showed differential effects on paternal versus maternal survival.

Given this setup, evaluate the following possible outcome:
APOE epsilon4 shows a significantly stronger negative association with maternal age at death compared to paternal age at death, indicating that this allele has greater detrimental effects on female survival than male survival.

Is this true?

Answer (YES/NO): NO